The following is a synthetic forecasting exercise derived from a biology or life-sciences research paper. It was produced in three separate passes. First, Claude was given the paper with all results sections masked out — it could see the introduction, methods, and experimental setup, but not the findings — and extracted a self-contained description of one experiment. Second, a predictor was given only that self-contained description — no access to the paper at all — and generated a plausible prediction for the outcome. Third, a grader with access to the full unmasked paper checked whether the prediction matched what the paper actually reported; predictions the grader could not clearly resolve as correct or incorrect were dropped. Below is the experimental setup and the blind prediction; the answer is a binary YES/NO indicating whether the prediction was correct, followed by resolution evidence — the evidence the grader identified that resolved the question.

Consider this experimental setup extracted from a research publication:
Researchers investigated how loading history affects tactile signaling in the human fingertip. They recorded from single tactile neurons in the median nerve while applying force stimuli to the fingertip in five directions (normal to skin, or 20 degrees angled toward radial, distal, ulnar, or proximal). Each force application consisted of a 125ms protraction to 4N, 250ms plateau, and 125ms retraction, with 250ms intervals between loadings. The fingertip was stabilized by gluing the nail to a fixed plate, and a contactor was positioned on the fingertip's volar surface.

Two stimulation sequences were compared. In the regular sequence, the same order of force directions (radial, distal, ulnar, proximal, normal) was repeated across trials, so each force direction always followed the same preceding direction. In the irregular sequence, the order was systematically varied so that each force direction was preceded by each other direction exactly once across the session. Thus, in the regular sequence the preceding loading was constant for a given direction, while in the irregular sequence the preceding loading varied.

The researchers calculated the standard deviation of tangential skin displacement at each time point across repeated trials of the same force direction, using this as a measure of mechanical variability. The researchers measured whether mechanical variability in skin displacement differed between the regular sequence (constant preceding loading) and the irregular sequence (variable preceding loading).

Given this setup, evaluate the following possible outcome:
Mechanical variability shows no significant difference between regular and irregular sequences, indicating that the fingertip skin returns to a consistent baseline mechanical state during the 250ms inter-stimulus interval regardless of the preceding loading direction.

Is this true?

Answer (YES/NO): NO